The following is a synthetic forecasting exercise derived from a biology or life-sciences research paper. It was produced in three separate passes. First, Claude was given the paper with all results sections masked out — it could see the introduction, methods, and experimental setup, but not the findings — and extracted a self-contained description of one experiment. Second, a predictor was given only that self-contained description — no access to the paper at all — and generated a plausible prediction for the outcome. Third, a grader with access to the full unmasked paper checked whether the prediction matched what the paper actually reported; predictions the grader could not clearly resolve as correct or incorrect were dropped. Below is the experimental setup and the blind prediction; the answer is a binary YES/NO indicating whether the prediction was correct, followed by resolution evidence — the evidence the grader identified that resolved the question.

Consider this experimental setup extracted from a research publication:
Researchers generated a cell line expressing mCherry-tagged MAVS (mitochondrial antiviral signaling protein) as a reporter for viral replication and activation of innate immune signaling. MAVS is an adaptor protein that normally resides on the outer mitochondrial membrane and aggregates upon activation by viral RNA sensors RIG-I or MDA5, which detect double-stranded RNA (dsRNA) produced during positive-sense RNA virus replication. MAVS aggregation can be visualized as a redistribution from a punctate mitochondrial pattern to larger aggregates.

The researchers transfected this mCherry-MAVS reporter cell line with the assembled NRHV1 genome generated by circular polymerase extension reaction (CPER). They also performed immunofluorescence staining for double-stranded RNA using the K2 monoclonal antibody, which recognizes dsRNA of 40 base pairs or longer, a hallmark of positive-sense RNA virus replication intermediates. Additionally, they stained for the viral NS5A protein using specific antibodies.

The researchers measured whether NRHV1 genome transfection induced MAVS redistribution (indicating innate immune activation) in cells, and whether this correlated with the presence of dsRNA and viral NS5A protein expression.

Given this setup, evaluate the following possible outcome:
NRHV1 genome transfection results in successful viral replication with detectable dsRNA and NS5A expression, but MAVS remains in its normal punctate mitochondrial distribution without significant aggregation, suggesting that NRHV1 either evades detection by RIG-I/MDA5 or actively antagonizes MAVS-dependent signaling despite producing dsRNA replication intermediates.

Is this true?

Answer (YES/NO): NO